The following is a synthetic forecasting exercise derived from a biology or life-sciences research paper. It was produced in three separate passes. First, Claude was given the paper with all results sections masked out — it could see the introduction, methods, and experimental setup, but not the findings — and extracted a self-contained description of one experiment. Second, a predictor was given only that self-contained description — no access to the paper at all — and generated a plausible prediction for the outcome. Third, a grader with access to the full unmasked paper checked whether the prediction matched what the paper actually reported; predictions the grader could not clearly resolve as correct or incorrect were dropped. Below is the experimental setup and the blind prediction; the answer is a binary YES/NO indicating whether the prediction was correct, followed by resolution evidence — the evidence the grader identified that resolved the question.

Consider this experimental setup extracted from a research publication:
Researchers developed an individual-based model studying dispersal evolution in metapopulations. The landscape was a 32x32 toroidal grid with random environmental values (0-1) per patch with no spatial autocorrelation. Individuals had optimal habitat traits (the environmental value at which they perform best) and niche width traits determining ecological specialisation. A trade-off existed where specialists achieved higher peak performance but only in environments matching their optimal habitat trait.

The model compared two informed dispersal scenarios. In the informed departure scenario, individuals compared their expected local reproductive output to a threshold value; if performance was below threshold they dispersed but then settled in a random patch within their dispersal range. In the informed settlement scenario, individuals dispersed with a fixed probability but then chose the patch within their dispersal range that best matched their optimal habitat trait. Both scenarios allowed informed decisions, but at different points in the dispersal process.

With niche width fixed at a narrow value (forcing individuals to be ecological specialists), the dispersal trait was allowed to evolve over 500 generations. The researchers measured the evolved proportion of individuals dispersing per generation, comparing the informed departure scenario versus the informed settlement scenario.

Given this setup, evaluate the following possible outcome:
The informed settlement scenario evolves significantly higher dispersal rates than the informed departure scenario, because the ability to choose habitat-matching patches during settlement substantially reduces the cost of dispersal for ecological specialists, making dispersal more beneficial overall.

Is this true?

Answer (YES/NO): YES